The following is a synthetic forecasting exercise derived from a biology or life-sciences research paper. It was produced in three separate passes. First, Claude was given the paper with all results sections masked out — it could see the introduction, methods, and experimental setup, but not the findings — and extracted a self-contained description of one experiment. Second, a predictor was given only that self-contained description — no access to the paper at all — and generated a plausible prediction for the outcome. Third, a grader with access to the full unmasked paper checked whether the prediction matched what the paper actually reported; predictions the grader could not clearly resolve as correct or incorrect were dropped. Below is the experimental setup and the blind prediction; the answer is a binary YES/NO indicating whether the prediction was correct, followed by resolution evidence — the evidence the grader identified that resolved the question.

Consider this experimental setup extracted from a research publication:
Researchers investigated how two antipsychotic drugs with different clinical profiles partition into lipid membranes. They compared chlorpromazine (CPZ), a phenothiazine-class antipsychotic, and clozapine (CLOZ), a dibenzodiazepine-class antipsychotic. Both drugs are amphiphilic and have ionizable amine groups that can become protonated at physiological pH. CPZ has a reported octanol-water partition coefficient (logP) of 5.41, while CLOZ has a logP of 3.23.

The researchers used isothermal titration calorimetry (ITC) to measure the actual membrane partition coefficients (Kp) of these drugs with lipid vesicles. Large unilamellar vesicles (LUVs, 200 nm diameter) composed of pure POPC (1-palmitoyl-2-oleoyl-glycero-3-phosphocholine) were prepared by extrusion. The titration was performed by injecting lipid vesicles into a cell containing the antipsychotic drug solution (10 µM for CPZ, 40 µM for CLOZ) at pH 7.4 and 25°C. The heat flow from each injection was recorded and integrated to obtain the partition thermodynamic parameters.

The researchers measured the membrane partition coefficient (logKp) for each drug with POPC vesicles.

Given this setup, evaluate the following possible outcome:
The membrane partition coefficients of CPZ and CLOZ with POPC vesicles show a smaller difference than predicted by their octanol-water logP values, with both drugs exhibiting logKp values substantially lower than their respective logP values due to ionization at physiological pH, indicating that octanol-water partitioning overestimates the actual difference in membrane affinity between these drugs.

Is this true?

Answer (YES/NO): NO